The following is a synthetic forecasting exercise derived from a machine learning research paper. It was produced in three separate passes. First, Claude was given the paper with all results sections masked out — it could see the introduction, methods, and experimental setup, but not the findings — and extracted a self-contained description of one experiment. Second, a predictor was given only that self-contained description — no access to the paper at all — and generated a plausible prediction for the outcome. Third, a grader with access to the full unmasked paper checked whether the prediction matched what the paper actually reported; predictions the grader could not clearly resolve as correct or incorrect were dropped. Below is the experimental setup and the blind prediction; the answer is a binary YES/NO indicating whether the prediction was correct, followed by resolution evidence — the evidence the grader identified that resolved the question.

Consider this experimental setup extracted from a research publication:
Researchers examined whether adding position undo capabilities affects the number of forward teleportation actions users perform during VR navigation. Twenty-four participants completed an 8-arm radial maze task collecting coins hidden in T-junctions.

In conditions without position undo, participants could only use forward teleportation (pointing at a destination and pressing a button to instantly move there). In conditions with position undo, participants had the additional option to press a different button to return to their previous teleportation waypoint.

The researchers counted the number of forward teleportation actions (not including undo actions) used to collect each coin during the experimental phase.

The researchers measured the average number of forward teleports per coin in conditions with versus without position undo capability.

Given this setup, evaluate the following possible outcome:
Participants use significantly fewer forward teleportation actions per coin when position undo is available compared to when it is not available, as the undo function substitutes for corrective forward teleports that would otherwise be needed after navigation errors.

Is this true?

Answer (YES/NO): YES